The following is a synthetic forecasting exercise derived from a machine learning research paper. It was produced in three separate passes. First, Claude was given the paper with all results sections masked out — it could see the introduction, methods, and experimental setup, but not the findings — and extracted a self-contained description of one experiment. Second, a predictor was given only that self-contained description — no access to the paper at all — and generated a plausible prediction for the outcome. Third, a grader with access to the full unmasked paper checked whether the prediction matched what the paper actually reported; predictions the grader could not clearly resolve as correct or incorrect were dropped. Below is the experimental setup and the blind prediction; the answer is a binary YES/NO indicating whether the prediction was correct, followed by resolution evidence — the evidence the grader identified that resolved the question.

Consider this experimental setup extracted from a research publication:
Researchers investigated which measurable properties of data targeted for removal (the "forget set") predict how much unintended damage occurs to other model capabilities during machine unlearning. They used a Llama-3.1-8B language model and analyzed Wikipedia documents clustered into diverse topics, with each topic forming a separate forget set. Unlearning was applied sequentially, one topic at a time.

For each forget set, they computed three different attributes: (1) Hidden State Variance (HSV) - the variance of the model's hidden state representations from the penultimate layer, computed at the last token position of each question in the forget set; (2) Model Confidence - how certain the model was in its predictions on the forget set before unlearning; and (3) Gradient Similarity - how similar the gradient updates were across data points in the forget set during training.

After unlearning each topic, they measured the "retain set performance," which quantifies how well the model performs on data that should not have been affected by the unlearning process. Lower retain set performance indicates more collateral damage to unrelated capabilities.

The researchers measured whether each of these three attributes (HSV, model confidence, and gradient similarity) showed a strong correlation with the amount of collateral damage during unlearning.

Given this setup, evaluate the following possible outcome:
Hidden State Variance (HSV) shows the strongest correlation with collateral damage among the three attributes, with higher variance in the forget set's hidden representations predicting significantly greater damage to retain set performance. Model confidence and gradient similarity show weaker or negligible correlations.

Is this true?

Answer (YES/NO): YES